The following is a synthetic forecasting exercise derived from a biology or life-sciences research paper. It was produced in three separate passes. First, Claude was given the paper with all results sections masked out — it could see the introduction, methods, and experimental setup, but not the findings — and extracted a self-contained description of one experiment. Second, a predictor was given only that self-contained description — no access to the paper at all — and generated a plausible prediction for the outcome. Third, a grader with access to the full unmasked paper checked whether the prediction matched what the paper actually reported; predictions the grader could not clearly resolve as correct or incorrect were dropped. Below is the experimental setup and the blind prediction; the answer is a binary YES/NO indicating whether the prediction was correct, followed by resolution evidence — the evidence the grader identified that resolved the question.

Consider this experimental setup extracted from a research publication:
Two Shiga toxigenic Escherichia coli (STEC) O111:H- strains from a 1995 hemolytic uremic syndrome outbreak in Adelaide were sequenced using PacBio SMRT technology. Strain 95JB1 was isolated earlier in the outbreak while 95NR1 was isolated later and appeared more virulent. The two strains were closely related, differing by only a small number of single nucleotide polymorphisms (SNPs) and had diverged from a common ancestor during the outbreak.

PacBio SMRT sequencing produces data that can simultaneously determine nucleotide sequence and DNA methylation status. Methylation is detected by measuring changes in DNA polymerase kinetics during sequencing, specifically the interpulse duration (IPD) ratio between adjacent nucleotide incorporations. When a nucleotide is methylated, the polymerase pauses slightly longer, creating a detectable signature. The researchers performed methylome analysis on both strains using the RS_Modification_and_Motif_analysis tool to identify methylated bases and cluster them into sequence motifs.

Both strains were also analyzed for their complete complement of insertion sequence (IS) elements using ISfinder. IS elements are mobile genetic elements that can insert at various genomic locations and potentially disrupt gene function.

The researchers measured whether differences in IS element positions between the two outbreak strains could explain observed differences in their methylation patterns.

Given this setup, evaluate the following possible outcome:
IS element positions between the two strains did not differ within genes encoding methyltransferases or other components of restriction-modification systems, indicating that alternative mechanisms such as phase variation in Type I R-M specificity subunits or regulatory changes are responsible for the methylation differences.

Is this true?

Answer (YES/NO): NO